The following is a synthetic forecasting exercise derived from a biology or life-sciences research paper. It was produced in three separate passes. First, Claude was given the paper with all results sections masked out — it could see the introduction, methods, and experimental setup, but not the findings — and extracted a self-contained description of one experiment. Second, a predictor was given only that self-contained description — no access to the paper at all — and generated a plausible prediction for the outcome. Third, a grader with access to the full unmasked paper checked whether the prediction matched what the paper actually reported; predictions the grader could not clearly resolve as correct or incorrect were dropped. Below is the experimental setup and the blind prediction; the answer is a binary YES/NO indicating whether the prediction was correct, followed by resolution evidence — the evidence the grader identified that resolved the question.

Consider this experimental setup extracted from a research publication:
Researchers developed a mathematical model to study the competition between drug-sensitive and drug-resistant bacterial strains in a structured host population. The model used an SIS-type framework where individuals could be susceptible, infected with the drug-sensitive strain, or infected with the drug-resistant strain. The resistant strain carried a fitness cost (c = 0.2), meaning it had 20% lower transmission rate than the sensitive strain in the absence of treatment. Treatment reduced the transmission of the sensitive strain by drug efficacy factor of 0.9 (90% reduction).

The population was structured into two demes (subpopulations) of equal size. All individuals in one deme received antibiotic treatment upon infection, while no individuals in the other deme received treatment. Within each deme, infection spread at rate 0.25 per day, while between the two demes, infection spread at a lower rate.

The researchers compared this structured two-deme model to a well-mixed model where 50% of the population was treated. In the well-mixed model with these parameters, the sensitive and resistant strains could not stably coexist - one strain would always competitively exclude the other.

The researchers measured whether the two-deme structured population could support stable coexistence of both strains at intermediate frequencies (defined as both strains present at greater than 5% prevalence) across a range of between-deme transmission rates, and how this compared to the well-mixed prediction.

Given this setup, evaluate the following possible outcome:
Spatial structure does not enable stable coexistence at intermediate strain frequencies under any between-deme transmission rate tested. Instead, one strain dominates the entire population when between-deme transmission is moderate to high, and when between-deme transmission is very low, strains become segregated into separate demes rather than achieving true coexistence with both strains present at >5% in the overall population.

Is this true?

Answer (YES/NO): NO